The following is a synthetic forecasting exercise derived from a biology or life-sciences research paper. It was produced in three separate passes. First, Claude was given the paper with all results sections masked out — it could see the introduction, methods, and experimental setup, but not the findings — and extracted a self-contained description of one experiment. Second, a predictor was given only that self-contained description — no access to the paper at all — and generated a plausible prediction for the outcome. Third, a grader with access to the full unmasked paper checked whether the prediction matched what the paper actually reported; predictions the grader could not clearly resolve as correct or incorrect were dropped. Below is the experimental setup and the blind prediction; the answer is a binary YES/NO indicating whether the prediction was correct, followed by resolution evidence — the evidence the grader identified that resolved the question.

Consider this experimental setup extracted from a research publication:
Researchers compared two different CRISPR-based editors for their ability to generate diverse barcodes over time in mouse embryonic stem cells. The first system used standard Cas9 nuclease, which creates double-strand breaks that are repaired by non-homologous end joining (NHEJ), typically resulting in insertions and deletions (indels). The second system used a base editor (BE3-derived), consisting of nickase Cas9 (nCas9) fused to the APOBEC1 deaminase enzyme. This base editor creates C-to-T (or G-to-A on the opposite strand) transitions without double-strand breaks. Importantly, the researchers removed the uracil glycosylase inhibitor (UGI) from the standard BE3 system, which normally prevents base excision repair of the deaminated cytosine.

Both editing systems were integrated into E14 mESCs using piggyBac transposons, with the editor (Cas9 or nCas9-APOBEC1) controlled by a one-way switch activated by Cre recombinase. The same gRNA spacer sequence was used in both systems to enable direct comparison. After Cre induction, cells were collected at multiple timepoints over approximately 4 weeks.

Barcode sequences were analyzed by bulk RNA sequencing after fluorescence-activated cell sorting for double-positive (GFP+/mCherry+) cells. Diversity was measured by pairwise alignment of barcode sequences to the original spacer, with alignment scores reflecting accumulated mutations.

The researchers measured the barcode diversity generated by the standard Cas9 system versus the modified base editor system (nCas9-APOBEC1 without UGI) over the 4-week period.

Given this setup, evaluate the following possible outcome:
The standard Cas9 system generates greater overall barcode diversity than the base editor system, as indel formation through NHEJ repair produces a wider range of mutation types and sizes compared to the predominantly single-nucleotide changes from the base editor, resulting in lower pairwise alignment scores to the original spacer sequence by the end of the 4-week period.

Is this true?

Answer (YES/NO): NO